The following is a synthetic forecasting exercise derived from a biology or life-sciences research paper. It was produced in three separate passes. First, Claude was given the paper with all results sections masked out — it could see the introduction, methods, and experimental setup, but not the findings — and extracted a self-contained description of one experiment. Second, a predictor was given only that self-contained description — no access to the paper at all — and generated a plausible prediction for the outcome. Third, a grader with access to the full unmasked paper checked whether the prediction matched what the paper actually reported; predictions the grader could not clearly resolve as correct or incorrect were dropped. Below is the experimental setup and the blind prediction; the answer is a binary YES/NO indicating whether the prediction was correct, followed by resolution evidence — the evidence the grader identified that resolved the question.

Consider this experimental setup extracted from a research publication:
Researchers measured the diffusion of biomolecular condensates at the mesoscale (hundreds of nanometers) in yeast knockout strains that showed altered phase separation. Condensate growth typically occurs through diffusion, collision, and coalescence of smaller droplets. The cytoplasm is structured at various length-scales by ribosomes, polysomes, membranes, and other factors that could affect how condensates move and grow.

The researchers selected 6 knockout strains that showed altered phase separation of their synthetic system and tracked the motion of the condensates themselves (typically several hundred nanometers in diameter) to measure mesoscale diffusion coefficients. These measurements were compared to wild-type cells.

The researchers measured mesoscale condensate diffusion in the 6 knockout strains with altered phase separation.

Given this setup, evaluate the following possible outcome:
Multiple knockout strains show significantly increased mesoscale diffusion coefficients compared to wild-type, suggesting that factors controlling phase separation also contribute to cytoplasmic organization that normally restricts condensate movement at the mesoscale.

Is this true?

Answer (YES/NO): NO